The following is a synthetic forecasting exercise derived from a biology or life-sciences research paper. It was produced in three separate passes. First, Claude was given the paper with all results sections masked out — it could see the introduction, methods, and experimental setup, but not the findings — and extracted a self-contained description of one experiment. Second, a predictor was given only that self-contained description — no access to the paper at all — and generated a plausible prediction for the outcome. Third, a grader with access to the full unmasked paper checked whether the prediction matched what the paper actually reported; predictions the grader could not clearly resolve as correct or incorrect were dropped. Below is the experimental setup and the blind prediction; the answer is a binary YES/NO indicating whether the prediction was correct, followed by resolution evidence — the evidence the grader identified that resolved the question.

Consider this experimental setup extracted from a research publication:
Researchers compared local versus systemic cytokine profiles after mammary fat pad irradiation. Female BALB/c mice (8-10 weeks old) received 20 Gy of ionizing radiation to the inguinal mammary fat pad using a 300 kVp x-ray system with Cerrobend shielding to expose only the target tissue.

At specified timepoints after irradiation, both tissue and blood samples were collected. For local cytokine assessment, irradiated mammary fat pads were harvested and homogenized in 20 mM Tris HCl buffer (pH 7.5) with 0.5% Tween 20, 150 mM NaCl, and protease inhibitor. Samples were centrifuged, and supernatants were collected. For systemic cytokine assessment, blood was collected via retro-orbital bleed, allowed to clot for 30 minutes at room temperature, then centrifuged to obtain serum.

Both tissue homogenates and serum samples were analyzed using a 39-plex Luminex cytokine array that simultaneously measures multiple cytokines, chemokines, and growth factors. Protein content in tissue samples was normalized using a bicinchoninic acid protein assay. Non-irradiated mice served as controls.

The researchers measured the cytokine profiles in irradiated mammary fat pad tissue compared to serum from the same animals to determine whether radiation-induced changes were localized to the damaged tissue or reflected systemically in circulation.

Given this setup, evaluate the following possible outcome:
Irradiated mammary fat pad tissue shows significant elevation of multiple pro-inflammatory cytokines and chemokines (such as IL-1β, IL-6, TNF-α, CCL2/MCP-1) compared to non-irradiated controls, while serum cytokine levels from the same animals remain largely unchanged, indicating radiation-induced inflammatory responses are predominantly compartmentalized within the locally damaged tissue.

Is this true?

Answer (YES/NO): NO